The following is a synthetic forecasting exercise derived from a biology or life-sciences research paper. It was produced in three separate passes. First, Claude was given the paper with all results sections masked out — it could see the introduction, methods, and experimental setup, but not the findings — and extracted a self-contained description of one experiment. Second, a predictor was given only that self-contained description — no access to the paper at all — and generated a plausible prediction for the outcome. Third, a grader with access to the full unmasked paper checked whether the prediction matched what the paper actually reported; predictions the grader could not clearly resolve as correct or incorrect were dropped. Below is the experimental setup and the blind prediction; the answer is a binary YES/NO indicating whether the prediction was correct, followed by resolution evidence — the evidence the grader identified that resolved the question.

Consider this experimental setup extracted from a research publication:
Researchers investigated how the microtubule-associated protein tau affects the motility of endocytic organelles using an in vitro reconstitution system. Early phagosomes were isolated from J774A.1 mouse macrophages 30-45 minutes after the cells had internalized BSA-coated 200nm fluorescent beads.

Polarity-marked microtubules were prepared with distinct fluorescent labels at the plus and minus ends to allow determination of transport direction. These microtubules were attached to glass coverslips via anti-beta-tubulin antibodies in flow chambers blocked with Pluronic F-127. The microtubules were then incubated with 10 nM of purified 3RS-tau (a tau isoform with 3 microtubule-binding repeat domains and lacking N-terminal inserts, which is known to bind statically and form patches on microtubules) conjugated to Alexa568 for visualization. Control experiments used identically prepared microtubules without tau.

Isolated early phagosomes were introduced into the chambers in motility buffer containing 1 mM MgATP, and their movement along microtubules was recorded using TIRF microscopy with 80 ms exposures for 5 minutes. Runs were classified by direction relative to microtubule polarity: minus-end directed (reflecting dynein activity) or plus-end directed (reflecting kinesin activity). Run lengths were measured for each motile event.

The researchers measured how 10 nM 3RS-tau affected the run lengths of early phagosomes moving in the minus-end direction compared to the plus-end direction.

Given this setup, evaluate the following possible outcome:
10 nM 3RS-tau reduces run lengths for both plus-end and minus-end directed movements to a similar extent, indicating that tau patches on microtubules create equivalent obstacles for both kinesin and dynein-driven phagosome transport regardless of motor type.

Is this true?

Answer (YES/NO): NO